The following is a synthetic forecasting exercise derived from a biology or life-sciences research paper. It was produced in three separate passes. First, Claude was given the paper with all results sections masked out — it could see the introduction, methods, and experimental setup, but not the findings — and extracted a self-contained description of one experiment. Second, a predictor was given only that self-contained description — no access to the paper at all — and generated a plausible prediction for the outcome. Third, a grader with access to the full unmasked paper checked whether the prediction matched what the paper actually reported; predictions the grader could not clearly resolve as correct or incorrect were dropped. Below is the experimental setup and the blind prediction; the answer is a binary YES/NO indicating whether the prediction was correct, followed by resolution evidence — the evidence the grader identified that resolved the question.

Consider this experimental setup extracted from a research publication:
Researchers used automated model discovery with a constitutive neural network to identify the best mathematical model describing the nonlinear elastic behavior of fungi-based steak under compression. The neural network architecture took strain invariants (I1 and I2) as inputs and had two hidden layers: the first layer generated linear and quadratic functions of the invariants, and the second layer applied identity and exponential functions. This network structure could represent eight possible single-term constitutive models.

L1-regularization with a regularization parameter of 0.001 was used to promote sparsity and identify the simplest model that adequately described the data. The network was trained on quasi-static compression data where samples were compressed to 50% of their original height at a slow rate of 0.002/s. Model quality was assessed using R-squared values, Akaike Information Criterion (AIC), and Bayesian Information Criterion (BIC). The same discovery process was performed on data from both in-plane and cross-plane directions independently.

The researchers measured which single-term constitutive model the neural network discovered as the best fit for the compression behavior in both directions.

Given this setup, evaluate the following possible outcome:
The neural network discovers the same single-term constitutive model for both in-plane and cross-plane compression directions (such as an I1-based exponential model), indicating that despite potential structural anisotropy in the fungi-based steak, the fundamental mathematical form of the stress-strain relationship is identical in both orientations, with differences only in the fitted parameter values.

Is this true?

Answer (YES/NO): YES